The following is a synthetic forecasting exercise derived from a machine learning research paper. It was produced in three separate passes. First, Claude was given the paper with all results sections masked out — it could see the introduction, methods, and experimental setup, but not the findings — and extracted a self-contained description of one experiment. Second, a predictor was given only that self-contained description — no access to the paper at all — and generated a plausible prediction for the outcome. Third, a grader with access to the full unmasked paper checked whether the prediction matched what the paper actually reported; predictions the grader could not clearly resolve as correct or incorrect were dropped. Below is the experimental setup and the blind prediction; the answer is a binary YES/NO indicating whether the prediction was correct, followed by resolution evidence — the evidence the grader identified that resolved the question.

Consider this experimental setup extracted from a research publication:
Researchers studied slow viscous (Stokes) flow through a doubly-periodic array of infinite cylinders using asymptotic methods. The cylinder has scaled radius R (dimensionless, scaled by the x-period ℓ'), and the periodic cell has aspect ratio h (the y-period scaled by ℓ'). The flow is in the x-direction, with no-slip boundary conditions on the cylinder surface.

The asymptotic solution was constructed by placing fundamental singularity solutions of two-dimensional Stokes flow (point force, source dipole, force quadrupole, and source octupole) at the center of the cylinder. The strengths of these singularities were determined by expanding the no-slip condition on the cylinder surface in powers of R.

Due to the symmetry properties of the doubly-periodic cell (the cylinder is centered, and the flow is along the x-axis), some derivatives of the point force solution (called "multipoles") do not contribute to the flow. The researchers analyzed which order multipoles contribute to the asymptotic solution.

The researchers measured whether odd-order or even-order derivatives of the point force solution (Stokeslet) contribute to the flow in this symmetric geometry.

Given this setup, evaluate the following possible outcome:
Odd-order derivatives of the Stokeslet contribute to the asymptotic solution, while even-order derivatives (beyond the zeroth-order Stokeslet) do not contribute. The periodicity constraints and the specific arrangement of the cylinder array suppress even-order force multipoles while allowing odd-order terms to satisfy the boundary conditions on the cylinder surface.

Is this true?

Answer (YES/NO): NO